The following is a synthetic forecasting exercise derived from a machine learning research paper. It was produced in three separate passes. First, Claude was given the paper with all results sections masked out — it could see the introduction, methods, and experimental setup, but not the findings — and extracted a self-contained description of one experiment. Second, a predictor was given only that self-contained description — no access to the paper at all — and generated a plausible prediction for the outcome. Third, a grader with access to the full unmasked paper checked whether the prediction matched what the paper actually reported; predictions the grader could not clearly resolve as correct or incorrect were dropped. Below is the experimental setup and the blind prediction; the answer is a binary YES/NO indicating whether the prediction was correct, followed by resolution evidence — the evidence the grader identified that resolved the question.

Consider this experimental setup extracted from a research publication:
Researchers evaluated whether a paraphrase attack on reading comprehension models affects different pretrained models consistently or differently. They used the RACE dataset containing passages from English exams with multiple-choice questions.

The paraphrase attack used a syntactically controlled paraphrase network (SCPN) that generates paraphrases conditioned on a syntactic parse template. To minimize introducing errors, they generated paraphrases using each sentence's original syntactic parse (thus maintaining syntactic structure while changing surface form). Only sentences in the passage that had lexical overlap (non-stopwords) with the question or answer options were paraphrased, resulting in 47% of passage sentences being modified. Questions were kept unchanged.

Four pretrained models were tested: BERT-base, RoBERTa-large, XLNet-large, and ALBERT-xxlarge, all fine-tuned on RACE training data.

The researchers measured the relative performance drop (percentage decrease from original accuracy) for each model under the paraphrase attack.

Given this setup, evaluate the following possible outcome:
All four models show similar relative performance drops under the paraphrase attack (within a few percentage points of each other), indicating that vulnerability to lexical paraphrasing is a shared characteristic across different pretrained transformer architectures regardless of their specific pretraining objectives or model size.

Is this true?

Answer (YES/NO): YES